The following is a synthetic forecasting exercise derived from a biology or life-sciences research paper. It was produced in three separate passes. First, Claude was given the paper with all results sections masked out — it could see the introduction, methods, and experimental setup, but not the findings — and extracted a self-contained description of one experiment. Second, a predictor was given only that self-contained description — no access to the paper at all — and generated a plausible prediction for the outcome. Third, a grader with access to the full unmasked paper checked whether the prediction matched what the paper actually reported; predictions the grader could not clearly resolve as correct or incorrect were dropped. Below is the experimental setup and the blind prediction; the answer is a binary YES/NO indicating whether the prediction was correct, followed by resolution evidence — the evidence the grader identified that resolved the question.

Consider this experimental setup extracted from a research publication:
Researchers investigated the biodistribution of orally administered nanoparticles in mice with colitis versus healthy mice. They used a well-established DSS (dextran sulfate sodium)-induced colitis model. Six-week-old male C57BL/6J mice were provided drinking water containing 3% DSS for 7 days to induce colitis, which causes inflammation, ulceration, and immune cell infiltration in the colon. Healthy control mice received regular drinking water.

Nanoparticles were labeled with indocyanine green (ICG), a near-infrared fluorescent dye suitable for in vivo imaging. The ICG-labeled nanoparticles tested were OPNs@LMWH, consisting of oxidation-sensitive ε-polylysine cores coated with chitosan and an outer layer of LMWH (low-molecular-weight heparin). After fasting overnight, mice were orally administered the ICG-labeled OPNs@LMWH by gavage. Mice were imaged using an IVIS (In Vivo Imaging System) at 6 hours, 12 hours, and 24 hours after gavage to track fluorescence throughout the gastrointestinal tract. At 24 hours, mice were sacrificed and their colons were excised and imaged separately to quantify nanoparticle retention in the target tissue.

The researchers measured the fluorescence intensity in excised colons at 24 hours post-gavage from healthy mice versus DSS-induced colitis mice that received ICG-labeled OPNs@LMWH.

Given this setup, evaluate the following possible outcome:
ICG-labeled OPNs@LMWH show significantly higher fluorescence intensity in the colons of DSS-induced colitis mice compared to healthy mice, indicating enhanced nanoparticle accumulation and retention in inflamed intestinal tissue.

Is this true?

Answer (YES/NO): YES